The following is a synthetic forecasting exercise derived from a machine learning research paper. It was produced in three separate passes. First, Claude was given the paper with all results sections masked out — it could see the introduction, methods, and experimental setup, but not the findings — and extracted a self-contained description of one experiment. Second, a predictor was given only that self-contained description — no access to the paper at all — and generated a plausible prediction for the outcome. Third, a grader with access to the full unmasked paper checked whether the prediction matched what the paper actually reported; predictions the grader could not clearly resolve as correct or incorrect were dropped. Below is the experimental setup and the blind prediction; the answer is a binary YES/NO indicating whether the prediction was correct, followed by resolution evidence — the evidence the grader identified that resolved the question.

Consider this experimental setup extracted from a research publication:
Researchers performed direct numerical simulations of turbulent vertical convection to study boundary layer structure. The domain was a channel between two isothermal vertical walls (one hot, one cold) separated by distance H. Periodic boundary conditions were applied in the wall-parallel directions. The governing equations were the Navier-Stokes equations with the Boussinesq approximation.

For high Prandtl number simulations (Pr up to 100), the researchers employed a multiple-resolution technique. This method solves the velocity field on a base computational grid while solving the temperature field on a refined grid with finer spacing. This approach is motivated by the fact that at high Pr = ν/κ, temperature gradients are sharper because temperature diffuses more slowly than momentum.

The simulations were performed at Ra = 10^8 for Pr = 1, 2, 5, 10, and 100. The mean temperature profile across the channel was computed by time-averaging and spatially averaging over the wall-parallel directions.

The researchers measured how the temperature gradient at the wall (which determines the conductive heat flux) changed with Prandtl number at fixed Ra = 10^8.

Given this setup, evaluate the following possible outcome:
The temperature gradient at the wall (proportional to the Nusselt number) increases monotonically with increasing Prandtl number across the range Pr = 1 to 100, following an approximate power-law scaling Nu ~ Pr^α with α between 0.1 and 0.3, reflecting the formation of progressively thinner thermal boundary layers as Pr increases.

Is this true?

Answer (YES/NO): NO